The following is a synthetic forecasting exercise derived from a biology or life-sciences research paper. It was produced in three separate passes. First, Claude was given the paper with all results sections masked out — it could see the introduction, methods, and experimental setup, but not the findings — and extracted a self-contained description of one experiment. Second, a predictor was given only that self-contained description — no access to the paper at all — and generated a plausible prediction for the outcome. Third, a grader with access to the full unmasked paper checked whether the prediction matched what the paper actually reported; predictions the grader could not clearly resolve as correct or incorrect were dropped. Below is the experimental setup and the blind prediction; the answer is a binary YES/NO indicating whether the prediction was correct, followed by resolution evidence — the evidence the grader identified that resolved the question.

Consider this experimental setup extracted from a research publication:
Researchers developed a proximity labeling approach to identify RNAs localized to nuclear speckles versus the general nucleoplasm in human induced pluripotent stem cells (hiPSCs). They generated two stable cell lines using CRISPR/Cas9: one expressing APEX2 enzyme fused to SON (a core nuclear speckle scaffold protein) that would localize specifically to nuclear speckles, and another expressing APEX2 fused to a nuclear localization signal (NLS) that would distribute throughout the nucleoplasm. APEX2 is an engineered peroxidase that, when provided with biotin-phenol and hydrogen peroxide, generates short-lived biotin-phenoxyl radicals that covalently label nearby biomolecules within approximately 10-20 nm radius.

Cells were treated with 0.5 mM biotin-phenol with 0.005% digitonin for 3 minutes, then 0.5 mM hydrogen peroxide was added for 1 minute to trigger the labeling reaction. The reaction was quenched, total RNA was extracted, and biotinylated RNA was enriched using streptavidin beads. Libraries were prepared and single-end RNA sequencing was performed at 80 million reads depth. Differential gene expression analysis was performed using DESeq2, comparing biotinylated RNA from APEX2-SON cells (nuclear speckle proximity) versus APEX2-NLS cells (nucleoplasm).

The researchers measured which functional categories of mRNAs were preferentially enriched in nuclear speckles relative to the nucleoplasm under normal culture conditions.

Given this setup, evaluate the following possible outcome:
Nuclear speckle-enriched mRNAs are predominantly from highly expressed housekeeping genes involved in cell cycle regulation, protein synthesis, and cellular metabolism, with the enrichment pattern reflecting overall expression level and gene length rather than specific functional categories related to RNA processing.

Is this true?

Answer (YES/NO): NO